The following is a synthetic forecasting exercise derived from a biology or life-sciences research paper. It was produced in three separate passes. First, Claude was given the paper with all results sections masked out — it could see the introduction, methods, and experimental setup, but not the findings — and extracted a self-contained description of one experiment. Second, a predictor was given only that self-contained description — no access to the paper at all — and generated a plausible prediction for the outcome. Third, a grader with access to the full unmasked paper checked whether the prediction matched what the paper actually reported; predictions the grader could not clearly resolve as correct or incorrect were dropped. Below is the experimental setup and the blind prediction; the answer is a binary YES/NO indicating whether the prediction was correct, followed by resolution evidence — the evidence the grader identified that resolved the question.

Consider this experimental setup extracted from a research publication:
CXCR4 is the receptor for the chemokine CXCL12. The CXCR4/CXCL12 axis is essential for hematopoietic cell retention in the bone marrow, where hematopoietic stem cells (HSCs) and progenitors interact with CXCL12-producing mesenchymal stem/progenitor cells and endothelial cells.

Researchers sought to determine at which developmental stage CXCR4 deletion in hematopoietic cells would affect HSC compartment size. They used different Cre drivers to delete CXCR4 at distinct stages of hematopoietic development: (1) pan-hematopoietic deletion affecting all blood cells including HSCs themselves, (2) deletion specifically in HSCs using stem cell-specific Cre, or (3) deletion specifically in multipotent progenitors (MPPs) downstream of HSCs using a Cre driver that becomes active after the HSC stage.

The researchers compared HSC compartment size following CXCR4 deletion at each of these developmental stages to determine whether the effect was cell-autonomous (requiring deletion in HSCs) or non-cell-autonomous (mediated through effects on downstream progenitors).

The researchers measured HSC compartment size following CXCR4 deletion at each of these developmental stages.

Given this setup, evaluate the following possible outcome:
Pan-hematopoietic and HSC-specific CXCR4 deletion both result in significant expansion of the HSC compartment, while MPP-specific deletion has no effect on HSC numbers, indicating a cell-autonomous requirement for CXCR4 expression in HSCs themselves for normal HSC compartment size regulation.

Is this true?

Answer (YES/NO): NO